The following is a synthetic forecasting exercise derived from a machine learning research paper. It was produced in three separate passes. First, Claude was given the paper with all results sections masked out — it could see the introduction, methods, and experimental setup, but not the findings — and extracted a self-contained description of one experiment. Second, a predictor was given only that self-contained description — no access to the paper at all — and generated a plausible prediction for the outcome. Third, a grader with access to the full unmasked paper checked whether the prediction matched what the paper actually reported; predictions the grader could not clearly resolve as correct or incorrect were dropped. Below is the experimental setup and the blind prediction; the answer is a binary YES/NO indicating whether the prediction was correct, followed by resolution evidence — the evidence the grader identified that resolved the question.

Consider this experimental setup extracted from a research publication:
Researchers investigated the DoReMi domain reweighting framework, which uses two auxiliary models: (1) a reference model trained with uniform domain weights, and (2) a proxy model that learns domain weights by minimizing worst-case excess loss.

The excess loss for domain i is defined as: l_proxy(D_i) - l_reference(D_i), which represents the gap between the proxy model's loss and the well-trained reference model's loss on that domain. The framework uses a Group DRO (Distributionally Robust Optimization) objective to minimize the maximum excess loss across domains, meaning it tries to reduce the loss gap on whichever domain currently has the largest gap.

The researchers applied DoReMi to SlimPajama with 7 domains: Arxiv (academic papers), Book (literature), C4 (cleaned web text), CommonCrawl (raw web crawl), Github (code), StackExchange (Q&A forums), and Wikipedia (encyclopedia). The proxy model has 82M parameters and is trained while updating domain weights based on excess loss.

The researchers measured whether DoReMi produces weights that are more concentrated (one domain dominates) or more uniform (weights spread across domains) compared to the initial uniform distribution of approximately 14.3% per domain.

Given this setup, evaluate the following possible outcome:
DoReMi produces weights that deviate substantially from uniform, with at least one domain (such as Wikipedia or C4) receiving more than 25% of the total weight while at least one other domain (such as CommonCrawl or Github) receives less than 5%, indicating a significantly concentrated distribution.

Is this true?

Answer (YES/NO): NO